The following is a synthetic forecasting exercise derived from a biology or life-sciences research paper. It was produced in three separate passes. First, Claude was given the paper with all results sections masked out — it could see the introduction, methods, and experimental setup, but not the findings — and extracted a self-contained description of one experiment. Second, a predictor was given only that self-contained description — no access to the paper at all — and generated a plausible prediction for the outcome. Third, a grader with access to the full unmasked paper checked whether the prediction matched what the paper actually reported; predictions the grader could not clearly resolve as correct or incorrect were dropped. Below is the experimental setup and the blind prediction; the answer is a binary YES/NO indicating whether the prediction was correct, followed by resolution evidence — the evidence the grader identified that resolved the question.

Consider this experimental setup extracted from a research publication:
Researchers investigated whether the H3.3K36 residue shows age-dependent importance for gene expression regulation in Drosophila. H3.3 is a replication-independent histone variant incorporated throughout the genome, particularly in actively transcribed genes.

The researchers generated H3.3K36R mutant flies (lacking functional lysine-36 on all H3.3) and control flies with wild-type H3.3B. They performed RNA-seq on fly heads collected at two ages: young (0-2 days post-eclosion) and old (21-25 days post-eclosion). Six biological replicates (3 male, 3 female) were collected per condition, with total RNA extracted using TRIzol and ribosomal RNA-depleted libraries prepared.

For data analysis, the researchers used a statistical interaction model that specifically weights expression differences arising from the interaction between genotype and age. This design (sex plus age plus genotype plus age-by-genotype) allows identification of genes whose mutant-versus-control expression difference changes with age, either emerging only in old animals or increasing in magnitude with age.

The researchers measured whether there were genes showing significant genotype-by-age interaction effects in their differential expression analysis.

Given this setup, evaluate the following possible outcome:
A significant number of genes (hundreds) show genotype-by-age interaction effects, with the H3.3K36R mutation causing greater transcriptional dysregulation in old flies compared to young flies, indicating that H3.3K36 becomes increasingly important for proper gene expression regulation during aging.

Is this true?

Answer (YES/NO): YES